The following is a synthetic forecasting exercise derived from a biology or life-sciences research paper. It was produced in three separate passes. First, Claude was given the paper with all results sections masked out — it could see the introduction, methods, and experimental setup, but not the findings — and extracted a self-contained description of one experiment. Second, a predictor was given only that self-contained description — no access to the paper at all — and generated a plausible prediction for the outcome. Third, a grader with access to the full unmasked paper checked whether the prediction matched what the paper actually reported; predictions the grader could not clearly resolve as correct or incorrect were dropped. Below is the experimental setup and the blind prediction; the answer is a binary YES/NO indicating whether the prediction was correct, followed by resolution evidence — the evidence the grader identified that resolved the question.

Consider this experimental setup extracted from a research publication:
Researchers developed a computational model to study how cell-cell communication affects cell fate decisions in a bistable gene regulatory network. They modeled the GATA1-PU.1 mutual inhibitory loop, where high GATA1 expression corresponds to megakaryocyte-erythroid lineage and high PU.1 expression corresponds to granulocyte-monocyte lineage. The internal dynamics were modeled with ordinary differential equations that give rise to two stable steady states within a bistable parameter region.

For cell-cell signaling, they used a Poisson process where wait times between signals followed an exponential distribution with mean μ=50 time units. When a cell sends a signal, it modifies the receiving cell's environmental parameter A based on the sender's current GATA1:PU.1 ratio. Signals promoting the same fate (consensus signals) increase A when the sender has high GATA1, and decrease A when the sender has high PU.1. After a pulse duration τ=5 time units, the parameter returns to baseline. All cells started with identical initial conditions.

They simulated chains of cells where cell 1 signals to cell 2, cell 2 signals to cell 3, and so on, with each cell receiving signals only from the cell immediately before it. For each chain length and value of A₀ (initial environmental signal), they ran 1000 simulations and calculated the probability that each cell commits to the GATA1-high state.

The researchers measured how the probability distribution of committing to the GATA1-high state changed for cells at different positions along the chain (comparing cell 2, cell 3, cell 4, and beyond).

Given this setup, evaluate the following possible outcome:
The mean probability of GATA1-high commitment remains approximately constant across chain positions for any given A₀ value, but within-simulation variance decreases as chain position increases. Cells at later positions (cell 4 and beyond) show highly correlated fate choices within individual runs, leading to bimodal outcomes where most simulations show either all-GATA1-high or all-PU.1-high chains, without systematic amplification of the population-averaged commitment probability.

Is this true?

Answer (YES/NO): NO